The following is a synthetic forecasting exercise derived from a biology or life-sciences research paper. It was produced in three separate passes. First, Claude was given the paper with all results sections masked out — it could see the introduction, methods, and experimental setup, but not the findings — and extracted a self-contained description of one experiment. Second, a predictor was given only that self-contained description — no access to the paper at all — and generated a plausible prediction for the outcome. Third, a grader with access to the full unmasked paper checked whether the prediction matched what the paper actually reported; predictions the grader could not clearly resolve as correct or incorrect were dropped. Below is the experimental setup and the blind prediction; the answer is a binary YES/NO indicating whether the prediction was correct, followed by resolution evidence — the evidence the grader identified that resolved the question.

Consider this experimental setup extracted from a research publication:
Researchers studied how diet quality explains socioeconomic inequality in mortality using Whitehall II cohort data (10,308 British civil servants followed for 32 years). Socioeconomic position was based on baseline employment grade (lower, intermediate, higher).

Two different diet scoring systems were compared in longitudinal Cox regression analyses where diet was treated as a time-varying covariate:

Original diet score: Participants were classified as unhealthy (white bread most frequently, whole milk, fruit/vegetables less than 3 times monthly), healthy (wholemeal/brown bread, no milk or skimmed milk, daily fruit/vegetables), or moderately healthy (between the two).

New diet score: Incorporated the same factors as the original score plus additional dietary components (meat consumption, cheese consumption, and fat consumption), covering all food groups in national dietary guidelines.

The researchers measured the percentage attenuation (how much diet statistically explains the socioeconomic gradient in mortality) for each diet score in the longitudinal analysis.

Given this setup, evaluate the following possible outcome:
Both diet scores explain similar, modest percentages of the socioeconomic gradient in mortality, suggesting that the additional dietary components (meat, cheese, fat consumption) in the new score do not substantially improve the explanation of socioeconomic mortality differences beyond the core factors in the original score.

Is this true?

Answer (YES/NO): NO